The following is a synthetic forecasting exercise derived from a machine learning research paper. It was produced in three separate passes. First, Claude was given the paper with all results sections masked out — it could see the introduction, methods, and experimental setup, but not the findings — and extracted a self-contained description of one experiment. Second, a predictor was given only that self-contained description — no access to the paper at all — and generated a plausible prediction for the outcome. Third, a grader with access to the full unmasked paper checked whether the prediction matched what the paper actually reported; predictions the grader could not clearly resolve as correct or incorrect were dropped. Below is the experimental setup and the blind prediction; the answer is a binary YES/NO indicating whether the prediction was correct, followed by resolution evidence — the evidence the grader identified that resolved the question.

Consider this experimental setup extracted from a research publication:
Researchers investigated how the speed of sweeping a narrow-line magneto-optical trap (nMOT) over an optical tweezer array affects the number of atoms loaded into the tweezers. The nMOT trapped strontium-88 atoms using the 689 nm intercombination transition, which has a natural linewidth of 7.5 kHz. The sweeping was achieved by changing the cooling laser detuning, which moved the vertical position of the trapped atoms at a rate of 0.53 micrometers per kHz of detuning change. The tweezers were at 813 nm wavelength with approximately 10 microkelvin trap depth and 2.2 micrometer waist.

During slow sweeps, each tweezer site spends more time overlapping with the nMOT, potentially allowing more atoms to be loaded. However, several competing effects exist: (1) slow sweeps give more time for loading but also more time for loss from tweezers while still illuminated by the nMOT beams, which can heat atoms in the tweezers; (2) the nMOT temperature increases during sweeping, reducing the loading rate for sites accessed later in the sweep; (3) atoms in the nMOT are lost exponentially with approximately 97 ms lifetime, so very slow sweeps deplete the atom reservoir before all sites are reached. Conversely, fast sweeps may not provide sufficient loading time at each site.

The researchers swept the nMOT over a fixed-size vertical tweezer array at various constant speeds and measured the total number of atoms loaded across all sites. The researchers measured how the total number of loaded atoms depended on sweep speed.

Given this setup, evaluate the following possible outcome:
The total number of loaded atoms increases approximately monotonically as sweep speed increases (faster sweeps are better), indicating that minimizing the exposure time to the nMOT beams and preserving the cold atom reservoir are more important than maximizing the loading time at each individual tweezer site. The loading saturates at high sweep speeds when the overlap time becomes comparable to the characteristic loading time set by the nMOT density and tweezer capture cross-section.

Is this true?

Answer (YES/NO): NO